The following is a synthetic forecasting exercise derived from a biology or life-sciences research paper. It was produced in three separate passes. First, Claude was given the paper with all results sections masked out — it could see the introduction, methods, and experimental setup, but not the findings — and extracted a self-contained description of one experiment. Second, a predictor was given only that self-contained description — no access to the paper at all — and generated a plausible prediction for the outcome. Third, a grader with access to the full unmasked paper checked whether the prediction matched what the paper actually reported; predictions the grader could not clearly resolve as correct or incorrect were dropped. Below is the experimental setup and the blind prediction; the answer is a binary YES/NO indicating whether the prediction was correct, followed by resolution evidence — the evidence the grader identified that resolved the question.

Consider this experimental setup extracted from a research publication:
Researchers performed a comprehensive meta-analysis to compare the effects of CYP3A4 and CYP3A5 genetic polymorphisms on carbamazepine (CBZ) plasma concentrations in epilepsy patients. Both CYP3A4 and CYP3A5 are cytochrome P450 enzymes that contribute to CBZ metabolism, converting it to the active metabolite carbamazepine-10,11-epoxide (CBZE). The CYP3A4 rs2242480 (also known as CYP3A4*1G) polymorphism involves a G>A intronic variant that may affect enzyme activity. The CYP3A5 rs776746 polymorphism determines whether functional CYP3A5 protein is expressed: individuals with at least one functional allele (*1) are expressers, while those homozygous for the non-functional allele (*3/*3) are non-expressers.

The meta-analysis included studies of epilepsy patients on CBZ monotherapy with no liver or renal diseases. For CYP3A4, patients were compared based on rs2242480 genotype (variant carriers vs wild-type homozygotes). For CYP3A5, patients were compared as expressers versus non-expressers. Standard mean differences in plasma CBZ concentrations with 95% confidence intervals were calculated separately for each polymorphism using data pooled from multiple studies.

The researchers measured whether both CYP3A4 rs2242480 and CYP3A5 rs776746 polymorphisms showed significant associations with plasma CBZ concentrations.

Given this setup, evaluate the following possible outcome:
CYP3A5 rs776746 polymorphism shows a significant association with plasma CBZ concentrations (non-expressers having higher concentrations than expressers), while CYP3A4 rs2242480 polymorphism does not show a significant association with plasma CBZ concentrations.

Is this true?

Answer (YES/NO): NO